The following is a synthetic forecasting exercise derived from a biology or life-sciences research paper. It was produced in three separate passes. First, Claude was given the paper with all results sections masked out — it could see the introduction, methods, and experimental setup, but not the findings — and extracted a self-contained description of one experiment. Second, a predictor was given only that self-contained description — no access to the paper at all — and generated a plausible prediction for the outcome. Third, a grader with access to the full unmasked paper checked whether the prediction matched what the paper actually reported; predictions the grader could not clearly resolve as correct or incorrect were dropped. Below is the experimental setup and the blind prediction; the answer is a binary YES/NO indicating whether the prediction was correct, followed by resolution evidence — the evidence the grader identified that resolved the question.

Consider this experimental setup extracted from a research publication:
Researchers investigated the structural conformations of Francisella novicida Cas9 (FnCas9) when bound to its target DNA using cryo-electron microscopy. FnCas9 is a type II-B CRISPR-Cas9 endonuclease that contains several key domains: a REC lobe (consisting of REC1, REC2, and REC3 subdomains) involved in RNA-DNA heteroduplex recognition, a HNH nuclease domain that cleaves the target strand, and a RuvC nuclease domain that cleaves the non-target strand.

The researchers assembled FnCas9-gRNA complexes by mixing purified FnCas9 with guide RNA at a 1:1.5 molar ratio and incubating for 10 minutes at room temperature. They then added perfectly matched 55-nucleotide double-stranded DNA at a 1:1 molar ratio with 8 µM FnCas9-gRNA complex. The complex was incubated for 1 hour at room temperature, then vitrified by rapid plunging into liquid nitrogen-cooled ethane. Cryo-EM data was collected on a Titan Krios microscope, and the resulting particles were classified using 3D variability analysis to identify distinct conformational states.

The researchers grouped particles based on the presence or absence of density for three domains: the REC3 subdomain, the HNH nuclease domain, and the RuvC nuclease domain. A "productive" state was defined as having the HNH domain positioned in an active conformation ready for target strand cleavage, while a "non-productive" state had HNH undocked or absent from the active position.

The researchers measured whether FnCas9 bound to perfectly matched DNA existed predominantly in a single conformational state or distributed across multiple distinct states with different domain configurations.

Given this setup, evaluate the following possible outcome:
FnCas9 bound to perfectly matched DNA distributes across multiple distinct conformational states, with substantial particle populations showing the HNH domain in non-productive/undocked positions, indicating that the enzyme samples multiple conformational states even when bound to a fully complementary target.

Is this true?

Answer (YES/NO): YES